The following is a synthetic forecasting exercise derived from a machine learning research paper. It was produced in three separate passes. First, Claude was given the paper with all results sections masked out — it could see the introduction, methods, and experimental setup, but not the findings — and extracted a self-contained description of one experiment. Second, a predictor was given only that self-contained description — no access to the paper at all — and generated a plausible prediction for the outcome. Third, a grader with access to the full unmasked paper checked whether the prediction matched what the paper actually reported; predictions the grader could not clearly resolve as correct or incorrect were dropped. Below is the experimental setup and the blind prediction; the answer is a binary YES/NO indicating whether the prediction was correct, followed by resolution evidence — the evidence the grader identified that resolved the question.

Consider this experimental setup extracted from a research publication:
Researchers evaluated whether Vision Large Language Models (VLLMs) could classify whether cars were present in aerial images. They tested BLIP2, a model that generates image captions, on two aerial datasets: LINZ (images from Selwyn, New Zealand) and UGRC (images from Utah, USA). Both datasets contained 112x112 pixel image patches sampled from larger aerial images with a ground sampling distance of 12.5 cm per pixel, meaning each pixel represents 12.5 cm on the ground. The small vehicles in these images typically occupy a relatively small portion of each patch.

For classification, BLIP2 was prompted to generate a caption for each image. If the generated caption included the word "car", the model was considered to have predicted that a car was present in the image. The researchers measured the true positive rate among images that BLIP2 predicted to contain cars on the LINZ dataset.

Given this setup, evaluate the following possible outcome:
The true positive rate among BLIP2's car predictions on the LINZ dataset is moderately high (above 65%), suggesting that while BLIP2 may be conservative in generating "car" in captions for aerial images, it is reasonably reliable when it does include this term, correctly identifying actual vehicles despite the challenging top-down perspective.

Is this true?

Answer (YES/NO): NO